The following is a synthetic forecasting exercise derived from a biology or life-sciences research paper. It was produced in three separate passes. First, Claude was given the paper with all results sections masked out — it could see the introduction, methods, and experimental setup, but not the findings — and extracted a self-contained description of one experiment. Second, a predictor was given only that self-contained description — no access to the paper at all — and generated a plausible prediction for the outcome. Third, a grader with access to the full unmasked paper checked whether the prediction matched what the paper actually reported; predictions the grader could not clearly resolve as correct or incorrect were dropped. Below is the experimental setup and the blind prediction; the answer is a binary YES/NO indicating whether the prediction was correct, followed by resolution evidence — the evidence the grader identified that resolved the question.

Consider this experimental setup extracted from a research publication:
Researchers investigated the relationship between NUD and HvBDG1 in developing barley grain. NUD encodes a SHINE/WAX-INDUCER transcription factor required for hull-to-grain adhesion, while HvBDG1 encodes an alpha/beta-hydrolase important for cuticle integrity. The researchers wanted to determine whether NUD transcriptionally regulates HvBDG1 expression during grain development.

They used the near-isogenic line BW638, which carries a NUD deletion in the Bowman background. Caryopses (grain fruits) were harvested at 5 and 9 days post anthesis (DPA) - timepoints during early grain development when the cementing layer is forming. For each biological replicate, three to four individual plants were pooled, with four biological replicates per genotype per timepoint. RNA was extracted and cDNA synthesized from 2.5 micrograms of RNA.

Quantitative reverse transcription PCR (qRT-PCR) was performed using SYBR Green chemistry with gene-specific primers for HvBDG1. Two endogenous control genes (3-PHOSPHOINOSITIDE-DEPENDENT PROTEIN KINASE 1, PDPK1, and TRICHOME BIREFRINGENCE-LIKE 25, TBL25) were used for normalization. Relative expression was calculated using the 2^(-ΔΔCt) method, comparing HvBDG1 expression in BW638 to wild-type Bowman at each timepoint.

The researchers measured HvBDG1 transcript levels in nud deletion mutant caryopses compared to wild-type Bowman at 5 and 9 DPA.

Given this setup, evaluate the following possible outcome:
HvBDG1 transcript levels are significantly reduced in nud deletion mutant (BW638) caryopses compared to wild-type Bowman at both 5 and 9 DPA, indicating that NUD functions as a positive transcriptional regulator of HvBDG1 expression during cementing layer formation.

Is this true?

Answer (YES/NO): YES